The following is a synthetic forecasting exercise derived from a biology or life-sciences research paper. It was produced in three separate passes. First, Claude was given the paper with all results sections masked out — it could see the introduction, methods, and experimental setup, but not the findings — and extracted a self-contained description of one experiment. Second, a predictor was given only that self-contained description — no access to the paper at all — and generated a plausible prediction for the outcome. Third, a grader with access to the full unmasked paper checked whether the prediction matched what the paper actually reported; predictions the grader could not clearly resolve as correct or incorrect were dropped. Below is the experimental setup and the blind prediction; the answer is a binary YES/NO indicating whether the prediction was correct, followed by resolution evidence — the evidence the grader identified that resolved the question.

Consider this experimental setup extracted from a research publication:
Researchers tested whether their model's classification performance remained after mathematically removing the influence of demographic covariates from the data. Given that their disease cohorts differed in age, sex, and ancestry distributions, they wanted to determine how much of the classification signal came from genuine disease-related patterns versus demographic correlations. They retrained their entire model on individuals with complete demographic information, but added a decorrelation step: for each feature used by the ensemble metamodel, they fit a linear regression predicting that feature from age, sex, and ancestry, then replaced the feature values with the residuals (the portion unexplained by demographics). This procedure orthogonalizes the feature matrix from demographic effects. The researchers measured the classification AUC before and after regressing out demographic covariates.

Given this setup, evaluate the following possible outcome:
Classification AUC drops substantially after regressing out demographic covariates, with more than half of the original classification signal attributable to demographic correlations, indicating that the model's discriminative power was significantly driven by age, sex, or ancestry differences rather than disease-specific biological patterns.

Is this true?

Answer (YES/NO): NO